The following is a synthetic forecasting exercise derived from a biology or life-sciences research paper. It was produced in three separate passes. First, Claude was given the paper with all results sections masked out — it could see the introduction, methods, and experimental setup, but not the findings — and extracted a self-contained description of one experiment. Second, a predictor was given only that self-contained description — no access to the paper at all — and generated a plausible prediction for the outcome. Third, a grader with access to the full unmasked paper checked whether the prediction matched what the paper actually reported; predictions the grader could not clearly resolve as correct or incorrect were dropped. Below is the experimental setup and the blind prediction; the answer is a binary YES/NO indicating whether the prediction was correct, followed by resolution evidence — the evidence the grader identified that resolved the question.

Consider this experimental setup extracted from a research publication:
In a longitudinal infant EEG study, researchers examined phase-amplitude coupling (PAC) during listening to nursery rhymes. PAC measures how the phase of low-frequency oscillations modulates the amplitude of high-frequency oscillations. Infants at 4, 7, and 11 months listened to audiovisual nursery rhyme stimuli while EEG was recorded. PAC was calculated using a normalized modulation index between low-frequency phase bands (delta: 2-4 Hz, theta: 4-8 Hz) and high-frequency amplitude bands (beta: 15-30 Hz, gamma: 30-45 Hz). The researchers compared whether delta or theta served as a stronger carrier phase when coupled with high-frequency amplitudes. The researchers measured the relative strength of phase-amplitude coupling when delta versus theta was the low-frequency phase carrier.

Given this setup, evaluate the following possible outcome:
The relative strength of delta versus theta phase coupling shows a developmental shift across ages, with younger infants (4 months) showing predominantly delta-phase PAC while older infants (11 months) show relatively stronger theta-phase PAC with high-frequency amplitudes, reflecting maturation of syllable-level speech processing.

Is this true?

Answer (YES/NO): NO